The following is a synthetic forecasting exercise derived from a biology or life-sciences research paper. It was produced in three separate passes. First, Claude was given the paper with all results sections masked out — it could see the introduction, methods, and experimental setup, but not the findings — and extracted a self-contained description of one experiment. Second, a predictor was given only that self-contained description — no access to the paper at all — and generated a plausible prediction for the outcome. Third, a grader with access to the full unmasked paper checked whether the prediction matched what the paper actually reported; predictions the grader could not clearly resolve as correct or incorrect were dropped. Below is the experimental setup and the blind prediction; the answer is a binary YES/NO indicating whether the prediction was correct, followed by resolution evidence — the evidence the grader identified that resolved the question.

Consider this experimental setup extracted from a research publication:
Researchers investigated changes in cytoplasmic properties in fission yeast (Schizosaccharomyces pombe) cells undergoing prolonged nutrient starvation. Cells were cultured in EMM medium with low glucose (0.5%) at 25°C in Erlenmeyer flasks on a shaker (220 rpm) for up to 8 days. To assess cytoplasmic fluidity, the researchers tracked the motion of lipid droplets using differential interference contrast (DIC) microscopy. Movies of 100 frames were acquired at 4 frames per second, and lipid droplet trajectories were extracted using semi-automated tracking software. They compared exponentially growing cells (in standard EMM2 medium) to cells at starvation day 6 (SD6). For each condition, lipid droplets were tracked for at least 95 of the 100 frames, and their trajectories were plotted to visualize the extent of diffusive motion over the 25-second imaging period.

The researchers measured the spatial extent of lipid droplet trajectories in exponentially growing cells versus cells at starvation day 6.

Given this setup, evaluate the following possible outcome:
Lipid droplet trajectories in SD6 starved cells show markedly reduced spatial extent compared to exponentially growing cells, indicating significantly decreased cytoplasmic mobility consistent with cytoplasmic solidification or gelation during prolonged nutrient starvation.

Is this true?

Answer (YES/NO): YES